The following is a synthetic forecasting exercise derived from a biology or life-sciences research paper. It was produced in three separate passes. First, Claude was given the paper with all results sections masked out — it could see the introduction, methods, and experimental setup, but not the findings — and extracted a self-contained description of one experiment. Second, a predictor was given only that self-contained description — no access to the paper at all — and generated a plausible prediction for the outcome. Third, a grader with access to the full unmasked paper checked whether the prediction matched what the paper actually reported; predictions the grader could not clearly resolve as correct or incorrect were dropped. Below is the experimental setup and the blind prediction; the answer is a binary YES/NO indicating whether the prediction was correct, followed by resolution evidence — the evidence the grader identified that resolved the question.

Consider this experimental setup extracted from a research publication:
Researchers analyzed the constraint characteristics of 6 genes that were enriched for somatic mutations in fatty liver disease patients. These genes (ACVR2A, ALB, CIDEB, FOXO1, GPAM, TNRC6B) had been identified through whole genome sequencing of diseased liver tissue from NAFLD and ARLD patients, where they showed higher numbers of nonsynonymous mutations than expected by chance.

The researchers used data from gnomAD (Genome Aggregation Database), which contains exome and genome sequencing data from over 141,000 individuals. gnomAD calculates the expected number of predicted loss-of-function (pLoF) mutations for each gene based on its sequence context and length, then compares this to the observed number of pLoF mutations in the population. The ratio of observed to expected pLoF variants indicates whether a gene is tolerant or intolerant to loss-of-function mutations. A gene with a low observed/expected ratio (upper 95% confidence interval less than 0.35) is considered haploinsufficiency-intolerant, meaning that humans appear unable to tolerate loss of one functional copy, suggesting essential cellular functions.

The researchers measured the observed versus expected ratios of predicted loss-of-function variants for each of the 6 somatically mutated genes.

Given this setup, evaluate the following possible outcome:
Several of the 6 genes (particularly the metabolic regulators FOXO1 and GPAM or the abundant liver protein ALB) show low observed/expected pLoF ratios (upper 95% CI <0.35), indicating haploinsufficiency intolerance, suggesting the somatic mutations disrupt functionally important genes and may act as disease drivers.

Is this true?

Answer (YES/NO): NO